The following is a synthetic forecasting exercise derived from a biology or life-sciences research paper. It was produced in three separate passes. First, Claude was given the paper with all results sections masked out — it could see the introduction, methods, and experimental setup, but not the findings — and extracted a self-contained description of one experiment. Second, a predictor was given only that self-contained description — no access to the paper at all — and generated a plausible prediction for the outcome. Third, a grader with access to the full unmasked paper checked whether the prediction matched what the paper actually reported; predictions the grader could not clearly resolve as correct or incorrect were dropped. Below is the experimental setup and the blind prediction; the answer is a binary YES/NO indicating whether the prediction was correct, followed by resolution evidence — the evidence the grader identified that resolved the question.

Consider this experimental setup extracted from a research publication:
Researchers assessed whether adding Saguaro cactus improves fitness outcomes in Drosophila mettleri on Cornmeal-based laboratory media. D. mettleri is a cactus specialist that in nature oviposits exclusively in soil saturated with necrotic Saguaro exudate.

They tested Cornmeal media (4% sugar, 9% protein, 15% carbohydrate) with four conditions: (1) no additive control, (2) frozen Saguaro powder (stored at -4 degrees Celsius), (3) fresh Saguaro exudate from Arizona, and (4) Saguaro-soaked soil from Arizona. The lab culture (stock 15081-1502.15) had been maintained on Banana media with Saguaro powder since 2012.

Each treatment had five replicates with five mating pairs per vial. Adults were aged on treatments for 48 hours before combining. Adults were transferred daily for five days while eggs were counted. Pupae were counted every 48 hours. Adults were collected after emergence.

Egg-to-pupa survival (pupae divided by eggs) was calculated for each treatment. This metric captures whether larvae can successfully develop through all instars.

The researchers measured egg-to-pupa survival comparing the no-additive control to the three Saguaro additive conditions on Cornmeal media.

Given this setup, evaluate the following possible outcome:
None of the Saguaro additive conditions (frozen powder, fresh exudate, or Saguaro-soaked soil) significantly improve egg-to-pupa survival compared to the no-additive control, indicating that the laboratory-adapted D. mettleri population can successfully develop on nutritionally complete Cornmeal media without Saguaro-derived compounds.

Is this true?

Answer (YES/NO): NO